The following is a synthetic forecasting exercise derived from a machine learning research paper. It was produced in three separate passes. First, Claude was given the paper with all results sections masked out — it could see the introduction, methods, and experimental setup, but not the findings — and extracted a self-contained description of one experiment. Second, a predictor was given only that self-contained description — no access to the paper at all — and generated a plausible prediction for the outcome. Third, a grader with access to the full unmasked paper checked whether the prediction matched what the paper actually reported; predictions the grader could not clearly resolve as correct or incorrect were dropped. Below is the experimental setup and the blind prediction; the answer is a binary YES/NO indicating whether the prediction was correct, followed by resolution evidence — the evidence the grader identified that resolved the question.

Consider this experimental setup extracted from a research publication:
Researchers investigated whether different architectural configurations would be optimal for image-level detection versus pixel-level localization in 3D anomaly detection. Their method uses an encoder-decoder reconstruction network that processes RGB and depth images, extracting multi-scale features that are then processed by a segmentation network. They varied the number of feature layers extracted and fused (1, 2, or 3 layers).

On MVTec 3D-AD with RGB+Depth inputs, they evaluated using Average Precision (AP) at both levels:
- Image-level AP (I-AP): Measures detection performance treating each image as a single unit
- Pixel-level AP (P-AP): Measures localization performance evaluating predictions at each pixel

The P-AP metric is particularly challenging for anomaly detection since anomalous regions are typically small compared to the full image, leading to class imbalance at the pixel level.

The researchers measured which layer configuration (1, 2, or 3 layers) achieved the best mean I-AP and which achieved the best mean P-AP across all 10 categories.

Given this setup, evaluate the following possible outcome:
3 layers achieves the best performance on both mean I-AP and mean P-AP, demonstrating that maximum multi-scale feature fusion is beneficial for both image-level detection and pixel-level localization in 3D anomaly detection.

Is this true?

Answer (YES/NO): NO